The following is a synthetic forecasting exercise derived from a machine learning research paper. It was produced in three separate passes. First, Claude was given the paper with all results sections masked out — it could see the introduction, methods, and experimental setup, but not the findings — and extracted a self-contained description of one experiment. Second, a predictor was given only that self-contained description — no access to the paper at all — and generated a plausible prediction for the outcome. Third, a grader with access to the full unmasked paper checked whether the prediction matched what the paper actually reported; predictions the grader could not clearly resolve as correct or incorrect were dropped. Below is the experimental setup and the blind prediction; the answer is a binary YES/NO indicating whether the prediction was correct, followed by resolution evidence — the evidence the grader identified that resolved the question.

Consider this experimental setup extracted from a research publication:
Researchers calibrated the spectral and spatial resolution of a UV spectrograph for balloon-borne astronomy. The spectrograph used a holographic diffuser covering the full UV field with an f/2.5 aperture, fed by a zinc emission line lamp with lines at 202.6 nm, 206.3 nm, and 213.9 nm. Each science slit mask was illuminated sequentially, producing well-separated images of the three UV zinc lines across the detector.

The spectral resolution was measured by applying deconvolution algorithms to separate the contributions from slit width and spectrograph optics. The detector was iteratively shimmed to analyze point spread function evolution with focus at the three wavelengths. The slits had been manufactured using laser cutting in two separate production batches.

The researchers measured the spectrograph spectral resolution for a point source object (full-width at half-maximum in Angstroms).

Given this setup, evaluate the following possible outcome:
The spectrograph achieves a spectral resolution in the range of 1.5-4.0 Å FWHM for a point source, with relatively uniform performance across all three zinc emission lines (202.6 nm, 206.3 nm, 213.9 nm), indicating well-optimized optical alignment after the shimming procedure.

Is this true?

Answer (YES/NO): NO